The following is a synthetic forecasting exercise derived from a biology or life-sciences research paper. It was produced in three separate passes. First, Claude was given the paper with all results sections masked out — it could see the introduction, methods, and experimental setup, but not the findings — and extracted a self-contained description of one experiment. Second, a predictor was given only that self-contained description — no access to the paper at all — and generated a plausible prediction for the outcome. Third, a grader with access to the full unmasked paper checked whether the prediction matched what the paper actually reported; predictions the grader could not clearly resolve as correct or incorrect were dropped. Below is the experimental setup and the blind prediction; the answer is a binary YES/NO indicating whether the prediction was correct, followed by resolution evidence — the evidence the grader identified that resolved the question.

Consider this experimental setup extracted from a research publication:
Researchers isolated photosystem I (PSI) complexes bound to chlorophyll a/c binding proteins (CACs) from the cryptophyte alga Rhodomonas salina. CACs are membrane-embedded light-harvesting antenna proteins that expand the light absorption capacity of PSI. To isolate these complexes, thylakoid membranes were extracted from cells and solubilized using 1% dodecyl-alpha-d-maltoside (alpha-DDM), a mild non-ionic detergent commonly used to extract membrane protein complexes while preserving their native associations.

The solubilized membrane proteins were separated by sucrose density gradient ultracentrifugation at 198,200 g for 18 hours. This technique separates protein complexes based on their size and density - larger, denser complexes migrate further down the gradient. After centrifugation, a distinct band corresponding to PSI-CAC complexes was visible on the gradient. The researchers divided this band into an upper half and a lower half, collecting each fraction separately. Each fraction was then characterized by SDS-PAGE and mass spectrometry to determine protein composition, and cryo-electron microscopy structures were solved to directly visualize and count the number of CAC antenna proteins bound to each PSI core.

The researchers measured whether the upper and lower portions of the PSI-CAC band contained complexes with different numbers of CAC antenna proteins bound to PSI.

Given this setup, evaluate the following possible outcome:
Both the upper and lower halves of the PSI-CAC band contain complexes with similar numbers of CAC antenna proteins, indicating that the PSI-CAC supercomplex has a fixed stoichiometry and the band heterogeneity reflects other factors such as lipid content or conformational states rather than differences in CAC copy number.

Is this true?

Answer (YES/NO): NO